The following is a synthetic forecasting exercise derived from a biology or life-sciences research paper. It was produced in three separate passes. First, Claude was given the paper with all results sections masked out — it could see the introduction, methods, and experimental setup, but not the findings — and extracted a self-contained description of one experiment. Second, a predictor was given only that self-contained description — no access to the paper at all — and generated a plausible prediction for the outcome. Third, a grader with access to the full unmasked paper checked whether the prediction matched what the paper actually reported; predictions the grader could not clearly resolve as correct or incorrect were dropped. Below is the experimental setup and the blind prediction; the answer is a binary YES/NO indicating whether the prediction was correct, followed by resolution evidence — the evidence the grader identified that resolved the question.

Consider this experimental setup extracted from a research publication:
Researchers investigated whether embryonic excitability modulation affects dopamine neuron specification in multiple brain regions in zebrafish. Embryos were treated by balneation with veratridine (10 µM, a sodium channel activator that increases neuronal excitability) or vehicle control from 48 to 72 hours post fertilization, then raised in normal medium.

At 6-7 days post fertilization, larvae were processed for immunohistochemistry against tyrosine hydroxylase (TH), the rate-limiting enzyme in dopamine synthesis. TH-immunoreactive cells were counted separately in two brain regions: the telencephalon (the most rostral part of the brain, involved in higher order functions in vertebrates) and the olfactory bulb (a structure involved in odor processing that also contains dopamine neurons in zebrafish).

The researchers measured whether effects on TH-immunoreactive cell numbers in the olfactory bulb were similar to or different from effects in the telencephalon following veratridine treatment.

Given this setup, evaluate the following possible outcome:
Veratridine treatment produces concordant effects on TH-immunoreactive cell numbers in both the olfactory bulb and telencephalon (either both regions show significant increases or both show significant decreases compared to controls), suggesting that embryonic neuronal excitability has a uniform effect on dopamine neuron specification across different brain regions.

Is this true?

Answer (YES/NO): YES